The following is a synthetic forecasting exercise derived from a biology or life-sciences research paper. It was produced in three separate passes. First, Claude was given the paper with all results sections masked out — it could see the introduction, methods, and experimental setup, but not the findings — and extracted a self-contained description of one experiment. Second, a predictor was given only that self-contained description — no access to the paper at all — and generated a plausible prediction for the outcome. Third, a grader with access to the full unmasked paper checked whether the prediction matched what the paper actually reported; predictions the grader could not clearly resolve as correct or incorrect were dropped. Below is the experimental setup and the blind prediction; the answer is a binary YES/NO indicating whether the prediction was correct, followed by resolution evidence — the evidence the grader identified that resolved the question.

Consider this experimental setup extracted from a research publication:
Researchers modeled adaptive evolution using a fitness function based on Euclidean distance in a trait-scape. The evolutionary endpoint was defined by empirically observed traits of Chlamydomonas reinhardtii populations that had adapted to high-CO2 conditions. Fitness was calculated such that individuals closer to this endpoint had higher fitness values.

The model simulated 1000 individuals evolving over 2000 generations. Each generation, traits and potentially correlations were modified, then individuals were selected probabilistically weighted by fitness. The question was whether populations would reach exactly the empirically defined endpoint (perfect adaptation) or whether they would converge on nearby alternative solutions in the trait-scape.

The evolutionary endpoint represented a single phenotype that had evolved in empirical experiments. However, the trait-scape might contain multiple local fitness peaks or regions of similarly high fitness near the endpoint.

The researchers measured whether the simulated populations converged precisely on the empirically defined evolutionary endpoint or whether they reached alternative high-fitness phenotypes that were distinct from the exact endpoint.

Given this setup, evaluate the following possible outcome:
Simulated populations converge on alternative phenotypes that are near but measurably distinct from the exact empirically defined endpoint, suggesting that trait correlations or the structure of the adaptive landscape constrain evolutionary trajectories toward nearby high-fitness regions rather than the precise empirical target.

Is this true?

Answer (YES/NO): YES